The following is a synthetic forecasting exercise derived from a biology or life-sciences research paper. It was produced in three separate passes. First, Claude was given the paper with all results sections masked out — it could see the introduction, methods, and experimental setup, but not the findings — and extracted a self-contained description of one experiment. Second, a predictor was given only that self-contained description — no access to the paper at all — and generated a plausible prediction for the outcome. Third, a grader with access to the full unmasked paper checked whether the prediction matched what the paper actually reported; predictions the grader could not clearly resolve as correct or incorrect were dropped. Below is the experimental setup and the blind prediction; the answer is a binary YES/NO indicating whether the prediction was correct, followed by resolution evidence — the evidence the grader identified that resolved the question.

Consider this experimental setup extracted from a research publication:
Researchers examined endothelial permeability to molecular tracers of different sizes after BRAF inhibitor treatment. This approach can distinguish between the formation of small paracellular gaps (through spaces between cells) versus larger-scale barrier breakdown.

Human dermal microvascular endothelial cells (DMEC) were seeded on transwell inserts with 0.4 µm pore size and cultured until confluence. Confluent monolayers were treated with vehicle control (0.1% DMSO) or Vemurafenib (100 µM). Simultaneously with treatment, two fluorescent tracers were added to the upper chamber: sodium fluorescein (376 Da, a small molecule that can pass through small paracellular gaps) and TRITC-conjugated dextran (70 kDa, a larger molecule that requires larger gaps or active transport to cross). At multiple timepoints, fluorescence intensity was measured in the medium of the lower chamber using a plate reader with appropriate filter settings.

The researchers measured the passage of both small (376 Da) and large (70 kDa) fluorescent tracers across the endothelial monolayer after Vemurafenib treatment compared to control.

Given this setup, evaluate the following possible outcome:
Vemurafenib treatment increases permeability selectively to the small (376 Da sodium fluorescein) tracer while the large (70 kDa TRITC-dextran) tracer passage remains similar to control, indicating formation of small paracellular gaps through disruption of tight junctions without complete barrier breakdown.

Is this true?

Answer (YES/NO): NO